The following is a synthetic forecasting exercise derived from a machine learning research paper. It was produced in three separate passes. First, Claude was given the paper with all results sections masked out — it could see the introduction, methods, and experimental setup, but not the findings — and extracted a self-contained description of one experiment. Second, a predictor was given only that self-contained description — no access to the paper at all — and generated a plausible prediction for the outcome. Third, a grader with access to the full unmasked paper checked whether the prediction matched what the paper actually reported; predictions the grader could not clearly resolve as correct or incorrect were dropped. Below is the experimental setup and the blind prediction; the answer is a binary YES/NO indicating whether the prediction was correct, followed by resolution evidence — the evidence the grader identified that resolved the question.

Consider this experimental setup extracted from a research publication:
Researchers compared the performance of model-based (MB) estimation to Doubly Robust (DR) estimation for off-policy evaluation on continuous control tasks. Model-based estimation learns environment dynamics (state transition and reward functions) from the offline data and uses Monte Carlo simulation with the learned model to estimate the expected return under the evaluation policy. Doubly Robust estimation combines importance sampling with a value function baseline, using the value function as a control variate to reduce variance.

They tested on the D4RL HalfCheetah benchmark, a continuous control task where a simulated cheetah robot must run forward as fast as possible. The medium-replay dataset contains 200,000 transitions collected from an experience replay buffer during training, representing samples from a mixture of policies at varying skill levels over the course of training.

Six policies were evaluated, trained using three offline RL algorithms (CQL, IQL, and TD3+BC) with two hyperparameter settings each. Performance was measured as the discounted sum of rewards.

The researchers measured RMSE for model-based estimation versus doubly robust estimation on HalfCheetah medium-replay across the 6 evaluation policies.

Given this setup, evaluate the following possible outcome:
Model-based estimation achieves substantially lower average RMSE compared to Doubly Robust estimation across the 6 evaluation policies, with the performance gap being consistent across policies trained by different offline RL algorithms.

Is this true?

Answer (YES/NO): NO